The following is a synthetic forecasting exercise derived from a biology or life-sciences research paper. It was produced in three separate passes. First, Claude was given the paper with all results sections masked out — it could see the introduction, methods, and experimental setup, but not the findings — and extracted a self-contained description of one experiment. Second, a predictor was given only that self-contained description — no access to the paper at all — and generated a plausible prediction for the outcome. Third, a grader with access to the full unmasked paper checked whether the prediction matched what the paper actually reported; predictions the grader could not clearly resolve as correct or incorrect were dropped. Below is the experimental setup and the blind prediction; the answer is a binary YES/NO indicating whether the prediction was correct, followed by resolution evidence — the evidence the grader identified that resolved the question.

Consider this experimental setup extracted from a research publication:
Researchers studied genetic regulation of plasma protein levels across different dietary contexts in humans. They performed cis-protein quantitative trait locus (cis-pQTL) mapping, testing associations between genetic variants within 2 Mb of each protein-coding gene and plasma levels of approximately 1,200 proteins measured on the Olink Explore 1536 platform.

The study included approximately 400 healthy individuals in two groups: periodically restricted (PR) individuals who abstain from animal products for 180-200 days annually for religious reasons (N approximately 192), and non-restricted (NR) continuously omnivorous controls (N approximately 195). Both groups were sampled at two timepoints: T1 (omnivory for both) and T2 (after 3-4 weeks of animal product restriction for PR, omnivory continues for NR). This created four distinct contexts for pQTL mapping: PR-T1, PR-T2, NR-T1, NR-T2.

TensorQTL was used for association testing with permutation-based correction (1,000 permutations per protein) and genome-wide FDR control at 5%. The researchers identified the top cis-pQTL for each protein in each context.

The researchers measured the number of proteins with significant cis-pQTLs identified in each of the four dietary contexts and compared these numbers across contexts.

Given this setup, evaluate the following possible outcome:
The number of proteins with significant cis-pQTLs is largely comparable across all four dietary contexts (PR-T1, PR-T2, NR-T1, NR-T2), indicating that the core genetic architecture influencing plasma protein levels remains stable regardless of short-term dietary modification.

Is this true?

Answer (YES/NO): YES